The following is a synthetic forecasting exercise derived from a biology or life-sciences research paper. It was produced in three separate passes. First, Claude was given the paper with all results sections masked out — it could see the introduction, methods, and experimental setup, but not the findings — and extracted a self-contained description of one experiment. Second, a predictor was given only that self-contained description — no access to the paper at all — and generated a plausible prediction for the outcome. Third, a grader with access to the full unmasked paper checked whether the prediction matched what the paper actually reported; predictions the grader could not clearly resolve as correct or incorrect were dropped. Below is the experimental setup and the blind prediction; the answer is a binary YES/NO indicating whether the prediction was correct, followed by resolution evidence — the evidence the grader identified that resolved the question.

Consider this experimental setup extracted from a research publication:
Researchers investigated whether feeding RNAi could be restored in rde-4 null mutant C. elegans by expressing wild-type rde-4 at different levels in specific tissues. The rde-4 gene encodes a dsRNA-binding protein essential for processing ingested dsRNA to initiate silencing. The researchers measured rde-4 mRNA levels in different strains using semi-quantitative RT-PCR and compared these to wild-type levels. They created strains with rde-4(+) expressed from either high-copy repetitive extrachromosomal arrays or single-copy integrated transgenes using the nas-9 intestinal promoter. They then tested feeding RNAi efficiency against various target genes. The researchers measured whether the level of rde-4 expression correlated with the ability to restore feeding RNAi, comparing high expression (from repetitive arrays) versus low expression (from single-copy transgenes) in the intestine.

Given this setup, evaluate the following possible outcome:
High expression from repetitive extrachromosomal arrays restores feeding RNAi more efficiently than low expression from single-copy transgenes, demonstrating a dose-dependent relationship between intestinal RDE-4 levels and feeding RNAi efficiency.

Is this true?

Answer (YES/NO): YES